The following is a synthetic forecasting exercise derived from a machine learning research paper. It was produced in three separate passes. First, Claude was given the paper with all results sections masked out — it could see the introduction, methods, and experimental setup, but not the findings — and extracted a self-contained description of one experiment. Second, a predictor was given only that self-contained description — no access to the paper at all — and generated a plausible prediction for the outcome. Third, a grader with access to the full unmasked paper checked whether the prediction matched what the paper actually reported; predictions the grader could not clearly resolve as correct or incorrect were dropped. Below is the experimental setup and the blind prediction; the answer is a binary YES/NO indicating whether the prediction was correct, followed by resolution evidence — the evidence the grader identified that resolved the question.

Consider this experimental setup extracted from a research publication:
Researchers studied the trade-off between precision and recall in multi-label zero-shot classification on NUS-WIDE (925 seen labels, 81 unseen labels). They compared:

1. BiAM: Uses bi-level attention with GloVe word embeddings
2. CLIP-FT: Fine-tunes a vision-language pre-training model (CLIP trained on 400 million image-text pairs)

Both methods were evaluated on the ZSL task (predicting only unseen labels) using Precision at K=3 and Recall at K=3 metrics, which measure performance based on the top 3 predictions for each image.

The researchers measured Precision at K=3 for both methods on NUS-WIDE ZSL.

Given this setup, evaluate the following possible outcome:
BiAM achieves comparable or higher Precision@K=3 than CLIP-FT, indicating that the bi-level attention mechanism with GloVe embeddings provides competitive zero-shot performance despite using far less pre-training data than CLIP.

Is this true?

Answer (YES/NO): YES